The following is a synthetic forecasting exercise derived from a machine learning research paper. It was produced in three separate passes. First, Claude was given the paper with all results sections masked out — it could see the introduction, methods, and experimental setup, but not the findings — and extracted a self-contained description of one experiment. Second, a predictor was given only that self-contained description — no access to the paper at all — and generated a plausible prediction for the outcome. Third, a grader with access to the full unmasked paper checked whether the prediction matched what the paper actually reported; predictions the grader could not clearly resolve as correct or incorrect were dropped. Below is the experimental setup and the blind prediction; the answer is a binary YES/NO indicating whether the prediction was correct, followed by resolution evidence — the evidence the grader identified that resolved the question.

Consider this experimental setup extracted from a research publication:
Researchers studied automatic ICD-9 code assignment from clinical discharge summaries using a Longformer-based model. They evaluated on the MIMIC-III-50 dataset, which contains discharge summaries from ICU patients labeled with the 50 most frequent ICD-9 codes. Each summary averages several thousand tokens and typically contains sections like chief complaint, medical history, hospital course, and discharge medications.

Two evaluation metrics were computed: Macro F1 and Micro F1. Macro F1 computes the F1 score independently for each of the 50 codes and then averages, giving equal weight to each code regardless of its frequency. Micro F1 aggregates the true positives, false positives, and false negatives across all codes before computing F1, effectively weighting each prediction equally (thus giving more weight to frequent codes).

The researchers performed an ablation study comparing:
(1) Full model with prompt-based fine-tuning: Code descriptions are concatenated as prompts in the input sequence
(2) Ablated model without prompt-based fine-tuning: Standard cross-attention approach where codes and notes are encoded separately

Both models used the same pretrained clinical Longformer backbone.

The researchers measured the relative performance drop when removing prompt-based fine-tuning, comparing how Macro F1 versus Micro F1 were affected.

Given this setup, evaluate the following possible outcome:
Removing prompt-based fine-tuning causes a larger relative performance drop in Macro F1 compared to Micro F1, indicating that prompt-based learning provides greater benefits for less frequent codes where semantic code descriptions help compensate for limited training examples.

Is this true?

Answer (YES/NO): YES